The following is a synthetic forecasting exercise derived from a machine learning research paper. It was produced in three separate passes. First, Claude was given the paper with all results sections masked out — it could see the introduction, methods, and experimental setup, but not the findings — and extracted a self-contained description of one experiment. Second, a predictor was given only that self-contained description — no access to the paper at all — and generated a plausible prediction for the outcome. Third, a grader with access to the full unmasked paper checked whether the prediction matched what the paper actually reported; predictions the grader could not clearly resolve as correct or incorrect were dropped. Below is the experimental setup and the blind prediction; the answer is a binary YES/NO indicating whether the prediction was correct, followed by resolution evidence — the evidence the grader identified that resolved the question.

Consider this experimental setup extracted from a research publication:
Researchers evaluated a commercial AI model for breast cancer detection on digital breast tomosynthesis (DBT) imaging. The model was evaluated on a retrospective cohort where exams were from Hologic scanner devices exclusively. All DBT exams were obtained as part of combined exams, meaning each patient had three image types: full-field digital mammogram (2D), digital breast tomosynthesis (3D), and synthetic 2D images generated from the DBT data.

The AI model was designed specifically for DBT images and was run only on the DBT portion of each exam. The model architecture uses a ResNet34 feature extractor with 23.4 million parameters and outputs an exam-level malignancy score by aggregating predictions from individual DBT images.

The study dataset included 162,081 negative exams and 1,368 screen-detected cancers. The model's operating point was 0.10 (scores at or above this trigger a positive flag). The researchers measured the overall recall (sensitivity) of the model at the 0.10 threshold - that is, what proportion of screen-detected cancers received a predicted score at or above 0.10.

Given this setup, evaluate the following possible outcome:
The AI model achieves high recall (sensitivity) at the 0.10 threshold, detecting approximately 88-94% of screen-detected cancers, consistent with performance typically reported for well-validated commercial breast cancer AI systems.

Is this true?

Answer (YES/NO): NO